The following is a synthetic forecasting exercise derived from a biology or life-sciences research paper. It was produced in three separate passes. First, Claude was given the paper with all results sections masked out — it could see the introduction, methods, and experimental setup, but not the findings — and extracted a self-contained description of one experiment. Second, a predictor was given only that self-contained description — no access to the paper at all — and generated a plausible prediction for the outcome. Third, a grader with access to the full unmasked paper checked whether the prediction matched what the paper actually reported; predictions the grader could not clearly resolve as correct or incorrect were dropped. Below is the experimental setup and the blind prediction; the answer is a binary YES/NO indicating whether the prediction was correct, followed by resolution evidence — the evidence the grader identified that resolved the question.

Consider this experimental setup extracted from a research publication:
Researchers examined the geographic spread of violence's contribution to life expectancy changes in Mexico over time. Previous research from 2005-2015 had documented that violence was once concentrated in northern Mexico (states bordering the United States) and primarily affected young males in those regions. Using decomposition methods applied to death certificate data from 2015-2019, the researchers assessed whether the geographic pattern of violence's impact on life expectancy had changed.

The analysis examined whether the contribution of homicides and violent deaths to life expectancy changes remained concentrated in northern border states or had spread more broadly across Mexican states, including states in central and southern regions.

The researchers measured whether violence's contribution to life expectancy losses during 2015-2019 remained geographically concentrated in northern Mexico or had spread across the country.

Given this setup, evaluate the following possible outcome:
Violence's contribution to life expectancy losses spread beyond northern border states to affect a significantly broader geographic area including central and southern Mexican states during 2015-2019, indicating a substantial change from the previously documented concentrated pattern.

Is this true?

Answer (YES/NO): YES